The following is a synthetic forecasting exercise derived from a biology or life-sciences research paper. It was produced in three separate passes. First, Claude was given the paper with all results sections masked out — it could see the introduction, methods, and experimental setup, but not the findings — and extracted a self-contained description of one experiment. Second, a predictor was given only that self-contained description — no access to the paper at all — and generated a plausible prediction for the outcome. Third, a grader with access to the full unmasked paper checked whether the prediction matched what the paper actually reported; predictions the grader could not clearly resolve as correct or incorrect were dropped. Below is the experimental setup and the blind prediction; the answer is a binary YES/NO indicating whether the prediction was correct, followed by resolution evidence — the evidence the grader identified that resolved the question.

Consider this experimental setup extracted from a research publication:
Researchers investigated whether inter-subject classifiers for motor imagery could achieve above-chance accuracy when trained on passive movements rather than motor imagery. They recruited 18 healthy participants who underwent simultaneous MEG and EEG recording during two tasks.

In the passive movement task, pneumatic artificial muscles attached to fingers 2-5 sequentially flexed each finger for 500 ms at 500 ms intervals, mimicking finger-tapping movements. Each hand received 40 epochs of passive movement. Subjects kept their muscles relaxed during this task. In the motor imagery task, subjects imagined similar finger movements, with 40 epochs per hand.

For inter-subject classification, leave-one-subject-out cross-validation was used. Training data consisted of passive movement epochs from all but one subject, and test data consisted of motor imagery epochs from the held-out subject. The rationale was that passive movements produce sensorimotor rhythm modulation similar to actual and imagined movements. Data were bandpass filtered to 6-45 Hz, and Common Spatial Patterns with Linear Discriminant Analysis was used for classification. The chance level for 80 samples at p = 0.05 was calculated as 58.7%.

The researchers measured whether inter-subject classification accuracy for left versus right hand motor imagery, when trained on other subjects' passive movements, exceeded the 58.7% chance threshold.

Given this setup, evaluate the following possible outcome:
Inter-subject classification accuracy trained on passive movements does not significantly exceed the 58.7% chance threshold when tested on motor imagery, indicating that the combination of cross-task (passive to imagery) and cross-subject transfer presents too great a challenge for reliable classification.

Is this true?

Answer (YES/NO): YES